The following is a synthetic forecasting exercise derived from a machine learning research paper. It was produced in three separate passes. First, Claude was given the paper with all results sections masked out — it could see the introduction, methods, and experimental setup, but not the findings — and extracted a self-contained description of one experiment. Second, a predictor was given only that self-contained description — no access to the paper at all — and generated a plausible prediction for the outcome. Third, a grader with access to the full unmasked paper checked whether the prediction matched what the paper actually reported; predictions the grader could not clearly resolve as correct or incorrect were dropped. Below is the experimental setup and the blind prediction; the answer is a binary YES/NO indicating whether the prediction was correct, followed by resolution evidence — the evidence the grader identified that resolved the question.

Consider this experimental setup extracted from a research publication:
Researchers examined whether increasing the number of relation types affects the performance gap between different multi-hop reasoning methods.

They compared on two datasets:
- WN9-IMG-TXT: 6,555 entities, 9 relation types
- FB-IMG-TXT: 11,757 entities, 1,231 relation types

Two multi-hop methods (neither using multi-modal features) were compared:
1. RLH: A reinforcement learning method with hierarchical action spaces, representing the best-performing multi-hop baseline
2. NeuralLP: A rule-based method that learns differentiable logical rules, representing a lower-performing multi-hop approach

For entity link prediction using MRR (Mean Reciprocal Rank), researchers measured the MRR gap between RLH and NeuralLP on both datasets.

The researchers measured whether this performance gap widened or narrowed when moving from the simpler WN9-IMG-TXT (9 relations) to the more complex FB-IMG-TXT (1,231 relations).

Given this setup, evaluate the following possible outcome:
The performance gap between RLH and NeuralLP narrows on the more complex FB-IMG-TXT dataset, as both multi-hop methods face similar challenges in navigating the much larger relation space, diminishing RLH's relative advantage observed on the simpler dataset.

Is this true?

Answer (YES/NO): NO